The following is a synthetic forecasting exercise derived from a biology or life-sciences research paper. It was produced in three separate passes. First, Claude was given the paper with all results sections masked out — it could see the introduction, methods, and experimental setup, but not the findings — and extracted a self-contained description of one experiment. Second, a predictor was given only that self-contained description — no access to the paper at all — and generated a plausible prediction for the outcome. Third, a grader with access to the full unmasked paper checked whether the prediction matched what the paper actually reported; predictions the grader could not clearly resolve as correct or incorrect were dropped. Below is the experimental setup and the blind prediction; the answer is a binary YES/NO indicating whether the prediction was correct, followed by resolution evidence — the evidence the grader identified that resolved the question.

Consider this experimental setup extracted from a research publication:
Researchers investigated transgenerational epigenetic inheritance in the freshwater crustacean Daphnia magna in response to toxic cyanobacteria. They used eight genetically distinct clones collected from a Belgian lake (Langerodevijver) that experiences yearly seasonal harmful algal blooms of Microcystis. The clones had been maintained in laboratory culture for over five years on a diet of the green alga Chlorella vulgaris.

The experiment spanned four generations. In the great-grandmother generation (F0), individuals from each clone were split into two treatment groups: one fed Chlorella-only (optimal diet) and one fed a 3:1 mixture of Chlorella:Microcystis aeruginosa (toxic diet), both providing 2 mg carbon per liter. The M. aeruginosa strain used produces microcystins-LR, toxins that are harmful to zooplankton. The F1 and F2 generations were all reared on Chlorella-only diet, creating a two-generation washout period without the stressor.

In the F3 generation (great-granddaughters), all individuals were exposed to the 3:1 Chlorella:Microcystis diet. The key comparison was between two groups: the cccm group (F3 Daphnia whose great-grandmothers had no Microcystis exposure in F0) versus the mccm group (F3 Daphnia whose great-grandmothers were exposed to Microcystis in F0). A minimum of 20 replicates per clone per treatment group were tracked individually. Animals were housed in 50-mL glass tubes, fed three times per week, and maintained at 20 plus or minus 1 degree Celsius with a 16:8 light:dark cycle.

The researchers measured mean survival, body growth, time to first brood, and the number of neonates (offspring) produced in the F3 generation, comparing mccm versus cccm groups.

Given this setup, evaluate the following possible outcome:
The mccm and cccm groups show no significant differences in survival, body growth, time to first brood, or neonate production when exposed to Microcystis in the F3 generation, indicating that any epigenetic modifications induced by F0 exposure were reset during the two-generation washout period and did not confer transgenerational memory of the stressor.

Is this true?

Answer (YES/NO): NO